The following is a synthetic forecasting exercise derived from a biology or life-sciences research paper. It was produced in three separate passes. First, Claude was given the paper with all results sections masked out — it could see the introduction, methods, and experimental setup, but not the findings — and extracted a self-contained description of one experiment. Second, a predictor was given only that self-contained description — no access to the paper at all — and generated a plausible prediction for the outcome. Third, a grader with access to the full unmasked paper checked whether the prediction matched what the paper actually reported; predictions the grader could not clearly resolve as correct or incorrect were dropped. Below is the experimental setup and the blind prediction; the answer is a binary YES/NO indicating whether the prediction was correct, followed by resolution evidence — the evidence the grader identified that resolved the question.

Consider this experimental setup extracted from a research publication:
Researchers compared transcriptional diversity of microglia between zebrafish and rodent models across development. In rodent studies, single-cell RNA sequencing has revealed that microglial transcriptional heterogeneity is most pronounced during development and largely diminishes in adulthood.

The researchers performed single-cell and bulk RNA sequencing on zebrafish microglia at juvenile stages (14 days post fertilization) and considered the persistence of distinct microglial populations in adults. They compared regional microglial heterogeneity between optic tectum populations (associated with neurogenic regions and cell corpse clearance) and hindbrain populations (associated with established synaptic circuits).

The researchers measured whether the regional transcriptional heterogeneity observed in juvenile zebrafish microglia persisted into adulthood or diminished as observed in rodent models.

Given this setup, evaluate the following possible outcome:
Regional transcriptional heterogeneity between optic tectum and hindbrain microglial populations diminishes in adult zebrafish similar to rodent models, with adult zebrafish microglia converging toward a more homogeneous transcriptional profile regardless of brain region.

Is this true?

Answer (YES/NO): NO